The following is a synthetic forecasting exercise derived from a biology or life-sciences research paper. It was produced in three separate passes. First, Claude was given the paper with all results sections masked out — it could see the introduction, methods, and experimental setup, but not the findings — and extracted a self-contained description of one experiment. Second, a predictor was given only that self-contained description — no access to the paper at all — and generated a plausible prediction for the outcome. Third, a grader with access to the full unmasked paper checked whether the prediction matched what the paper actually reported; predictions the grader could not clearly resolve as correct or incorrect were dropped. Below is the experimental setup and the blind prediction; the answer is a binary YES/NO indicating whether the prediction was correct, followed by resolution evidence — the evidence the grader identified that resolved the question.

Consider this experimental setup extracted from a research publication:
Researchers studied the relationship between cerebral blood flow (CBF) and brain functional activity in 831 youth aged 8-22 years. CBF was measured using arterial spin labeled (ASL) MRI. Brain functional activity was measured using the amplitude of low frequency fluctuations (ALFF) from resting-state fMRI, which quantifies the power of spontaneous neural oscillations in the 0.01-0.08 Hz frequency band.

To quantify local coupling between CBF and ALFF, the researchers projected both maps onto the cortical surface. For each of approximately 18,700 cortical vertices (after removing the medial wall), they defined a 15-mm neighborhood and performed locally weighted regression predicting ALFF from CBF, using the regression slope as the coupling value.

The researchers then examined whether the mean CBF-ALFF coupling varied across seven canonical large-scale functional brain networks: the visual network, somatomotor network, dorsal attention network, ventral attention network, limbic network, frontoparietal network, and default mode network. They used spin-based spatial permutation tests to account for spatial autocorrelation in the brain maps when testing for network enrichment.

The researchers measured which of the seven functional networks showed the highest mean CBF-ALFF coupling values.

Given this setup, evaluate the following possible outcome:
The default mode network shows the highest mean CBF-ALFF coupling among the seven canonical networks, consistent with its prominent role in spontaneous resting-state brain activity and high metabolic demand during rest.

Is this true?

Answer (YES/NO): YES